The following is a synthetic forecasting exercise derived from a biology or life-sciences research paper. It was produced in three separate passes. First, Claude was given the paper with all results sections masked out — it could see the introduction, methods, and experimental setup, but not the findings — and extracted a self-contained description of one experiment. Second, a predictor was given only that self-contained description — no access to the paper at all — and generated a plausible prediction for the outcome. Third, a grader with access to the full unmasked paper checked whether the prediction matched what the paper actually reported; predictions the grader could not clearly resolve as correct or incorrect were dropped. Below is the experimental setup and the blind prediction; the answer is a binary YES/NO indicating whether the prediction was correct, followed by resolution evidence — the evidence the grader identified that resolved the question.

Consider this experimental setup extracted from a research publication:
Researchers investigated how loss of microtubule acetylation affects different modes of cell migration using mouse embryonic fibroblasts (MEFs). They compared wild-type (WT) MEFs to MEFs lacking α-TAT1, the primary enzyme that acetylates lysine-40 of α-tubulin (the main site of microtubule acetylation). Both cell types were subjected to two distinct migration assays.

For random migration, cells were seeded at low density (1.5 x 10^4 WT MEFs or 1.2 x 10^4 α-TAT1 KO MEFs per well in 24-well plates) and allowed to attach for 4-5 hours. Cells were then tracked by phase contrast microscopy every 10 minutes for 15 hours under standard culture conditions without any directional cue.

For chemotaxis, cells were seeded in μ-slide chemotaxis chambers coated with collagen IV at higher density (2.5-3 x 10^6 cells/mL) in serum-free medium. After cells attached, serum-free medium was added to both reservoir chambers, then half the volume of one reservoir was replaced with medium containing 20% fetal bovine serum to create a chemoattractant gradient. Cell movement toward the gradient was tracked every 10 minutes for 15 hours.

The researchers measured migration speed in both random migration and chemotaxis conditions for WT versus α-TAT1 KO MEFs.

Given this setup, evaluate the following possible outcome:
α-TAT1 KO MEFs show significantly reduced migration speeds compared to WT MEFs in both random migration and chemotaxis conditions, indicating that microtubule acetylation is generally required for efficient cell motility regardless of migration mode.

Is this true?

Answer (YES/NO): NO